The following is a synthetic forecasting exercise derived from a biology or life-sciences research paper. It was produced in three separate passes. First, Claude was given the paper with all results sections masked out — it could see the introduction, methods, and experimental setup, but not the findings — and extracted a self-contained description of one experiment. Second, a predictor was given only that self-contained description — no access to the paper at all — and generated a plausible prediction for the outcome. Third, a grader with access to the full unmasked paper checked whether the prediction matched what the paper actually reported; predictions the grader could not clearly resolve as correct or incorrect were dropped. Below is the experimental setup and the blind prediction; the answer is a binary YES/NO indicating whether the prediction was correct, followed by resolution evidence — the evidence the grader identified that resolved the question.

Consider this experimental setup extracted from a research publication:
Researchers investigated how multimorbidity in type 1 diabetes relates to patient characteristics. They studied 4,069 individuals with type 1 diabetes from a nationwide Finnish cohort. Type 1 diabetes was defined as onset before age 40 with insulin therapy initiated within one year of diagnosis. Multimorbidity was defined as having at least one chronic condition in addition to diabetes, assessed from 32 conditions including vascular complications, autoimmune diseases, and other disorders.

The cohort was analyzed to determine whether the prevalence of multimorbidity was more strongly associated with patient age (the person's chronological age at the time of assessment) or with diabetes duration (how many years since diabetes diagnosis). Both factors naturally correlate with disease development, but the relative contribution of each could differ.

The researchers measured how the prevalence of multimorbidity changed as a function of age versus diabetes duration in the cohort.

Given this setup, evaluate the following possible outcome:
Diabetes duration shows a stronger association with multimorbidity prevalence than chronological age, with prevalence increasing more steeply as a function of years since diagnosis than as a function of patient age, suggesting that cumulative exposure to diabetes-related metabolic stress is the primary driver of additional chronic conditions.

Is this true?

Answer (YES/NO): YES